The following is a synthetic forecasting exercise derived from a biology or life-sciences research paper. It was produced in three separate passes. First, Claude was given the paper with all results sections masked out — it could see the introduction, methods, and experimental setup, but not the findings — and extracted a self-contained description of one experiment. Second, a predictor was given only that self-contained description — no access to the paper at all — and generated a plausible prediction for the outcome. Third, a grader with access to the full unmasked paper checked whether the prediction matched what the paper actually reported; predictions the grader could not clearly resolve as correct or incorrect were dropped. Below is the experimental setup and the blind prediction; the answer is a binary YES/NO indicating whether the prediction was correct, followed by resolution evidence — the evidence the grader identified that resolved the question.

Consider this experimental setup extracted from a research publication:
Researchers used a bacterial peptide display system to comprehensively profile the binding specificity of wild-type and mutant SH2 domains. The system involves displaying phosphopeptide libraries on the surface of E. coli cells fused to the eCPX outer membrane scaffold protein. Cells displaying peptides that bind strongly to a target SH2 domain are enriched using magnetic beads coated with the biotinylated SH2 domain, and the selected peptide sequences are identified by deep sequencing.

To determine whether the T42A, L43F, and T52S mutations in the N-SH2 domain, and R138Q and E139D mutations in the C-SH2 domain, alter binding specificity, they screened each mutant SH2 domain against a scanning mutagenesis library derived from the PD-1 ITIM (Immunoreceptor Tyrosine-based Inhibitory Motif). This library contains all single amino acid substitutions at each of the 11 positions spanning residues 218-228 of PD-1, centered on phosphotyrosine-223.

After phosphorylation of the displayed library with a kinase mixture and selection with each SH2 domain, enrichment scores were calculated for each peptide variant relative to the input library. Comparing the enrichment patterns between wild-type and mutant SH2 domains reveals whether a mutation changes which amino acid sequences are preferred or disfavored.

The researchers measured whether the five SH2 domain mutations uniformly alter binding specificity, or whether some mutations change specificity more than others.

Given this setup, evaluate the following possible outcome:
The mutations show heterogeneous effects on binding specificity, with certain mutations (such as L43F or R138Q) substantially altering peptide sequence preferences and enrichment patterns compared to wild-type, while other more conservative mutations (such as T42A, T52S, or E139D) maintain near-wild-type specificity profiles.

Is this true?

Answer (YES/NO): NO